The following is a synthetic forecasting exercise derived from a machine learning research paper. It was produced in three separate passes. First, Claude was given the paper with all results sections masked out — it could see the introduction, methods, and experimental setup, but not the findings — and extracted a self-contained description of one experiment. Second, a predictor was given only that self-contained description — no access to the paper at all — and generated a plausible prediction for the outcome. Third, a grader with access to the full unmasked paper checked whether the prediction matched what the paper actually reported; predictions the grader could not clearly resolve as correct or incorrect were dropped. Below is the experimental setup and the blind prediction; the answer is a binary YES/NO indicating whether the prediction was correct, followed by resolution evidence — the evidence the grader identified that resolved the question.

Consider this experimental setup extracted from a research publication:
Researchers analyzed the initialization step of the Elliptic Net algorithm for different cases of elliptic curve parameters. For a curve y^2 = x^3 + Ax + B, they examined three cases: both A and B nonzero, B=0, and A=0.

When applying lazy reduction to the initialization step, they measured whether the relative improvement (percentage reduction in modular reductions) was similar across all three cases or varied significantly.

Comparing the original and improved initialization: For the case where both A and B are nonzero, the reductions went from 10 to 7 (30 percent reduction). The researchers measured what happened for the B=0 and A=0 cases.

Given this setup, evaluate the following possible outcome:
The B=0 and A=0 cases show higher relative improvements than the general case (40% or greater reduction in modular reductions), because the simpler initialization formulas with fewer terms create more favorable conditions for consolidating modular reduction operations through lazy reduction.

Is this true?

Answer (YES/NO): NO